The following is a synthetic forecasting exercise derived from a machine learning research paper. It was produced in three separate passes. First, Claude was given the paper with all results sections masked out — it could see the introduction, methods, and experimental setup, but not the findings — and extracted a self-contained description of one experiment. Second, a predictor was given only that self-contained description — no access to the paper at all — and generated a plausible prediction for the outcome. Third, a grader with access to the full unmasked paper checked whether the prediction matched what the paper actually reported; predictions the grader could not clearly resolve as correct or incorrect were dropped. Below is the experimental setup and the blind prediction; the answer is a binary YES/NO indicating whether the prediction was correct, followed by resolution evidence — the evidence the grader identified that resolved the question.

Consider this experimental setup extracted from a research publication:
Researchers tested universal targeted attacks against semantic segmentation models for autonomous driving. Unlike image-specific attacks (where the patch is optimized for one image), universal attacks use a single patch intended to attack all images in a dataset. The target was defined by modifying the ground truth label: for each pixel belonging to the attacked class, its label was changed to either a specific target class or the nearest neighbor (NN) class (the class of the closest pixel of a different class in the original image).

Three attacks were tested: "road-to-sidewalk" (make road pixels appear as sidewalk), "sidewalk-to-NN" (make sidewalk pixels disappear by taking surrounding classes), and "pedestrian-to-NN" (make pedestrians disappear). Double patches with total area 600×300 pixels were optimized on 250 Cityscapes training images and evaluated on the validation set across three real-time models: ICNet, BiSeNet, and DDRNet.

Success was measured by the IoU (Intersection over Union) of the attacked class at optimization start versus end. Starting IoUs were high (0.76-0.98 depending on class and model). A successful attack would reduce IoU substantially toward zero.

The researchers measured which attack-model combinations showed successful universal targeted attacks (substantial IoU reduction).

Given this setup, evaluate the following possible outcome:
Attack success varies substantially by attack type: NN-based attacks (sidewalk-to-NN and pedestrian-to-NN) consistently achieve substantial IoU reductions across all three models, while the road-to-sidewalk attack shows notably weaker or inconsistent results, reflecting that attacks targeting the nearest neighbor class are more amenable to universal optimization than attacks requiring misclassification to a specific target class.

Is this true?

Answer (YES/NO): NO